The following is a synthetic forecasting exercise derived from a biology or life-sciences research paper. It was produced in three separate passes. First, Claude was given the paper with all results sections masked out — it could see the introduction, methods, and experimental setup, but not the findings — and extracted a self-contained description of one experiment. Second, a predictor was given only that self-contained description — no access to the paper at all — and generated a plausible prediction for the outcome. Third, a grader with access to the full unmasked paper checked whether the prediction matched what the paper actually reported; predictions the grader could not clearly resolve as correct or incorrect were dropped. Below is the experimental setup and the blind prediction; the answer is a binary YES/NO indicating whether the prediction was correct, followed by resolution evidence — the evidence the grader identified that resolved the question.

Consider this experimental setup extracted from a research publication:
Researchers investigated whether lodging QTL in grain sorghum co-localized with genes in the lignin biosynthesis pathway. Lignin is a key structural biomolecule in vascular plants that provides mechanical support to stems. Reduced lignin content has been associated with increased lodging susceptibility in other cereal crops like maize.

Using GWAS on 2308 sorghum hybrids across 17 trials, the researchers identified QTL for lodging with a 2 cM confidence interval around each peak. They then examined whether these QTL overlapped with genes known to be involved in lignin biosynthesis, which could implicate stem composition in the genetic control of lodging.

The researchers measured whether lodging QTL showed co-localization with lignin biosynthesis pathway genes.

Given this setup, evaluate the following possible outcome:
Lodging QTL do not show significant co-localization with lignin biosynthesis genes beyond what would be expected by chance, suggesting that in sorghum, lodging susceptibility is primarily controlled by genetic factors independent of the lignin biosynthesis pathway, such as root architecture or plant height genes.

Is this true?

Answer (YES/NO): NO